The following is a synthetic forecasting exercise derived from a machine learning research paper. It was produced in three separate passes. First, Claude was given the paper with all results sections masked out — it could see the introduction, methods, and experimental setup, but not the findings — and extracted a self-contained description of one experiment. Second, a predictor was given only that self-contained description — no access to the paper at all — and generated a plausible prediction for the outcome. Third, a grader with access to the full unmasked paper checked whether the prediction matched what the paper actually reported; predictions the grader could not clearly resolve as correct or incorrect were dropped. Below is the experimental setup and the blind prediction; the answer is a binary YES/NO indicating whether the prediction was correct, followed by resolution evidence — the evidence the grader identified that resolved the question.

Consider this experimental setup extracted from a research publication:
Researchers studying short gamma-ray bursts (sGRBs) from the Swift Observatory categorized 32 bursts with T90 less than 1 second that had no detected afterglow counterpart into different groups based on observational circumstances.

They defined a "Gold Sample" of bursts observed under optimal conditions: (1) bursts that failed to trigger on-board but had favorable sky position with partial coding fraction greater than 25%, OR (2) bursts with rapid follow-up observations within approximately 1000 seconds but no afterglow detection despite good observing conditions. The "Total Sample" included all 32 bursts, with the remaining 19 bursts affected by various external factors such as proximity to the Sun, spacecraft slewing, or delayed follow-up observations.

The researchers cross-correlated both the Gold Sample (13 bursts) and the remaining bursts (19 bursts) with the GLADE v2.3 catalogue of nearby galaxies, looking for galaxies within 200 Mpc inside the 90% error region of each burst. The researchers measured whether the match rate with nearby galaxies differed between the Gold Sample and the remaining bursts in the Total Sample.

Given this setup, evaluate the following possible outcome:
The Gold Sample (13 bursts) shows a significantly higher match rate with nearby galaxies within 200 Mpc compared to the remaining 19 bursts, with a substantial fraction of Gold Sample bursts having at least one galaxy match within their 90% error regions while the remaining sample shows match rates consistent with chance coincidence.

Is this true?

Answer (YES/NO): YES